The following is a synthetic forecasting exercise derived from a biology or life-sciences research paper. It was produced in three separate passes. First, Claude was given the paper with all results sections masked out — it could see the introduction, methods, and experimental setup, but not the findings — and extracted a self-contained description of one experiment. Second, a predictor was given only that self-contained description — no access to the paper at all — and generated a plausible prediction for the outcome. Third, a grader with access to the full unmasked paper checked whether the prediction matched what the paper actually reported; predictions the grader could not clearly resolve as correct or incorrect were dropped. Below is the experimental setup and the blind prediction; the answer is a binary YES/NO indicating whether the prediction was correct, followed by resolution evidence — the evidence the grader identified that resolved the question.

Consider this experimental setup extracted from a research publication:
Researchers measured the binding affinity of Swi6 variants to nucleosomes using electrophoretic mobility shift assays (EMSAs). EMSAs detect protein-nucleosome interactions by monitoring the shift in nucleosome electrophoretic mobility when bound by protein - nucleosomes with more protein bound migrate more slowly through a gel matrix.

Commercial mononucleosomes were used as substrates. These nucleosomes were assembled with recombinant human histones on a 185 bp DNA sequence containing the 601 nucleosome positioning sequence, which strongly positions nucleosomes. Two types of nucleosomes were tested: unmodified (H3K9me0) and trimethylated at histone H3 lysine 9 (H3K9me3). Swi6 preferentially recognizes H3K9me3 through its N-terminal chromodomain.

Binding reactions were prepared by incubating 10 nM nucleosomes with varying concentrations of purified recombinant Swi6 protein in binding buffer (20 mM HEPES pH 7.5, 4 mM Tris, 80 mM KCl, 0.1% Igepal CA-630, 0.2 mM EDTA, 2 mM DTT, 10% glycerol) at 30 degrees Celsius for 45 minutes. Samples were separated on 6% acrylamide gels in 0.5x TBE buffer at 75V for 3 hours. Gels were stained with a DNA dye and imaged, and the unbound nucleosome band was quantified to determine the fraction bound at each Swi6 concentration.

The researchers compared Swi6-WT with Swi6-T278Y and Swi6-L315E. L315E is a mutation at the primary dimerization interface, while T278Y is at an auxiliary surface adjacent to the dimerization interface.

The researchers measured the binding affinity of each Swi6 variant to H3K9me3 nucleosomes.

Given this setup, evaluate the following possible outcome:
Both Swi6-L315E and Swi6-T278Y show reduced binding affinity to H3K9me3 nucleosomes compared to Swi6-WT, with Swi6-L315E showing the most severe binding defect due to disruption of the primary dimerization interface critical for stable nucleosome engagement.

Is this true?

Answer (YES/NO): NO